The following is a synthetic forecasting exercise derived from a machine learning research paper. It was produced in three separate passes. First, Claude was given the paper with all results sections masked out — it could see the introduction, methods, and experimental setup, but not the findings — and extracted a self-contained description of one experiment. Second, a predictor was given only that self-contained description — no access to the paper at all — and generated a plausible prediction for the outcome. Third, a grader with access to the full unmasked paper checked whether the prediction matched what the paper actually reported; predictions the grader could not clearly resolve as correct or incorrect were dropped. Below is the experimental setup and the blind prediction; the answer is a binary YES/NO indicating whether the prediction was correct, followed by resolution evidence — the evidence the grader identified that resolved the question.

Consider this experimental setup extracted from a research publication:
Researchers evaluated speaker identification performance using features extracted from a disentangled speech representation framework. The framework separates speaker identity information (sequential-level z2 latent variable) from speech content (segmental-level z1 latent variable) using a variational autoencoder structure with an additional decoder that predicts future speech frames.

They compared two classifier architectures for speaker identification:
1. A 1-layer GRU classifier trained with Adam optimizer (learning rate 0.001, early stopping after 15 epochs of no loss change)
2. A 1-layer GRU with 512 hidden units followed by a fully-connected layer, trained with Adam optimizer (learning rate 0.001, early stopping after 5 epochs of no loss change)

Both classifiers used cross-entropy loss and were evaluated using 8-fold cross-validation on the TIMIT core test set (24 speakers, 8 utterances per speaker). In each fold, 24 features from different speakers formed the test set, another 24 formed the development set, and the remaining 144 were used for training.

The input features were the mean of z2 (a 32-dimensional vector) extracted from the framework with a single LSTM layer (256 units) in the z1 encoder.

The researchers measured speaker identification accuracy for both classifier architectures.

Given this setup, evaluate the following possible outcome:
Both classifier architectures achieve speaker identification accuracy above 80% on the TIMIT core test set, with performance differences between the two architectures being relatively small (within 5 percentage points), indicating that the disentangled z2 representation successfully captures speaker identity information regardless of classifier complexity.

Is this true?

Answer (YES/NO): NO